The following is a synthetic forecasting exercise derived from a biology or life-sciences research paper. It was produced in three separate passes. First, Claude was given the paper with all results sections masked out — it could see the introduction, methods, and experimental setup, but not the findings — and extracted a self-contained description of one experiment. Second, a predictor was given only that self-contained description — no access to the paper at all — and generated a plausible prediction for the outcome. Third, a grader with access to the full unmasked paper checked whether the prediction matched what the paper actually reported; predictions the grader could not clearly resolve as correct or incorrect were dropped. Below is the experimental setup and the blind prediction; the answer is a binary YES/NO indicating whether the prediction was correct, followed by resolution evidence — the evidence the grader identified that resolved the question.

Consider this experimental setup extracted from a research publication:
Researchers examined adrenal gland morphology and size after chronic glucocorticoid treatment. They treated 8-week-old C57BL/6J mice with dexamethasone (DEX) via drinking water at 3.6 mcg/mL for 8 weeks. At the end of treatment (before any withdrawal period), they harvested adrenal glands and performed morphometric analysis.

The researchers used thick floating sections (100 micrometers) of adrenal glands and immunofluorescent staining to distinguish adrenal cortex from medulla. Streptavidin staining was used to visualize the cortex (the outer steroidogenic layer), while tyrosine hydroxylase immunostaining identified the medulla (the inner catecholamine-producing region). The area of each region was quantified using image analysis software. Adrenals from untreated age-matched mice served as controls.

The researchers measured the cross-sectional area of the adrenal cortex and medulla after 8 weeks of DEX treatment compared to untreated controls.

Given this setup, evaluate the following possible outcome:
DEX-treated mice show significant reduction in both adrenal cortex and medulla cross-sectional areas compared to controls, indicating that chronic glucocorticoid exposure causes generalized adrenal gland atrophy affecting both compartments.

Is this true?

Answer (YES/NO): NO